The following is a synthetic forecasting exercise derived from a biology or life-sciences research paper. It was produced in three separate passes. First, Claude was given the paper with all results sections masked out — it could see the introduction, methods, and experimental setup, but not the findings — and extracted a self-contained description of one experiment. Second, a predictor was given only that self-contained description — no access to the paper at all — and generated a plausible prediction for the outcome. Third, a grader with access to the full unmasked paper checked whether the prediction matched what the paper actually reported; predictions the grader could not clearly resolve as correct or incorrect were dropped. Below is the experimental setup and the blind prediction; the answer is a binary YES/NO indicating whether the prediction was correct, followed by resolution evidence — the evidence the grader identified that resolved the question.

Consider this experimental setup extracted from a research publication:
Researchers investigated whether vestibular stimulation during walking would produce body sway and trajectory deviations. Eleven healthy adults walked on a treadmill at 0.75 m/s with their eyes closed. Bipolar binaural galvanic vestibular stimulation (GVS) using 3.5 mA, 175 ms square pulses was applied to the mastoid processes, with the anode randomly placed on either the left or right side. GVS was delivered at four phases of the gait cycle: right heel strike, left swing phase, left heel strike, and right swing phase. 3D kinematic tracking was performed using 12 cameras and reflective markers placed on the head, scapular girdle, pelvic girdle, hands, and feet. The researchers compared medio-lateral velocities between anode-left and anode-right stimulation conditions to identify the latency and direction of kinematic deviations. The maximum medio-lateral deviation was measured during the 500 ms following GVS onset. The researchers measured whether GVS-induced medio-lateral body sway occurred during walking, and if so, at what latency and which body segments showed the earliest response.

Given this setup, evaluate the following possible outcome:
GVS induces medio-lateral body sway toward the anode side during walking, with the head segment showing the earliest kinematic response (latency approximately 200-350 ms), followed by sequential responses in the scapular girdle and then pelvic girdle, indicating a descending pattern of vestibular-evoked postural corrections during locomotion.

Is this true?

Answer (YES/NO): NO